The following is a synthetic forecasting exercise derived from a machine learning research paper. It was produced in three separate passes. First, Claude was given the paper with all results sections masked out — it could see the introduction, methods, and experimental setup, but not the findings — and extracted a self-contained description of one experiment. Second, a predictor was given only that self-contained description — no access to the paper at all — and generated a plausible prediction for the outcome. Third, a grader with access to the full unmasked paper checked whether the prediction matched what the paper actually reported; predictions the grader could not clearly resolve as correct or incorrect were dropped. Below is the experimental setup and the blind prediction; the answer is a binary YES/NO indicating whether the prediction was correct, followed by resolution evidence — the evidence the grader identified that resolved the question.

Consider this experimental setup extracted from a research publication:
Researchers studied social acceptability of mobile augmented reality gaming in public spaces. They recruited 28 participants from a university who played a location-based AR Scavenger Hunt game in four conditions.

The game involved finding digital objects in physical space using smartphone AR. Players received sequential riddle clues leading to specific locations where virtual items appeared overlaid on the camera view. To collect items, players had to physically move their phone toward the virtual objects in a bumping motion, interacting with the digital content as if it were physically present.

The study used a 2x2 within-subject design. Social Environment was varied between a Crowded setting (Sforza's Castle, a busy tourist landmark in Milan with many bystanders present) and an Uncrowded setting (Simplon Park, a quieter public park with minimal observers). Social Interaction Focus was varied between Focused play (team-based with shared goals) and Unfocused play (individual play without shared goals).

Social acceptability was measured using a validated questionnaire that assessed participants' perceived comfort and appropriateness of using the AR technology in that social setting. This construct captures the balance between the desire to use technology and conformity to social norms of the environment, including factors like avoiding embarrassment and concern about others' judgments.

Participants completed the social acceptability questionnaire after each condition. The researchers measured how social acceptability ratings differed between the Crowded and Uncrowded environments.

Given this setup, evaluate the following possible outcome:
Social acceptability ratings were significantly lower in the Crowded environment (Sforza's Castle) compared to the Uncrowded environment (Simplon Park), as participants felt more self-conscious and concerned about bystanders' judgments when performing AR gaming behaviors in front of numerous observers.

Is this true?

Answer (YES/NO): YES